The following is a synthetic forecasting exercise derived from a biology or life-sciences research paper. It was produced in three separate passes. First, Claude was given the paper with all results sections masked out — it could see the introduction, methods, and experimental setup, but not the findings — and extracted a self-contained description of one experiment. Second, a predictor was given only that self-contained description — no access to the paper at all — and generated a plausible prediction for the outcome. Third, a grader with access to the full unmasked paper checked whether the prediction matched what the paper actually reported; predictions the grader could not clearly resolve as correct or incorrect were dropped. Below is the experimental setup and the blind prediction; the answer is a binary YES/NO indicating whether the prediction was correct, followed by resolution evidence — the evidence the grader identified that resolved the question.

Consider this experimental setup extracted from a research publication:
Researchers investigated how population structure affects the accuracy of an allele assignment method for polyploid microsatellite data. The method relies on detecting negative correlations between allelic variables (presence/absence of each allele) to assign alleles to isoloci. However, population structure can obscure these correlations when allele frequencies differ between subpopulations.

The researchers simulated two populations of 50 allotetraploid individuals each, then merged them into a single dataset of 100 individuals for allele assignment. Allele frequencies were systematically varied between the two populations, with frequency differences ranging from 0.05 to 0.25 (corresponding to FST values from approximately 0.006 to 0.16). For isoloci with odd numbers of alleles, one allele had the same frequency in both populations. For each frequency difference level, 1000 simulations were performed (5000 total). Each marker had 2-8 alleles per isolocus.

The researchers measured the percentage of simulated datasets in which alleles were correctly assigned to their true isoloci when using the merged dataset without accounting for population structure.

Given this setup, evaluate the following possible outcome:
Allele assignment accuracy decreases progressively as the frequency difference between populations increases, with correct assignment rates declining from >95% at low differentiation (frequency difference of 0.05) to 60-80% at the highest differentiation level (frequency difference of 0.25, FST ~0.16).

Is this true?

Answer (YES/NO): NO